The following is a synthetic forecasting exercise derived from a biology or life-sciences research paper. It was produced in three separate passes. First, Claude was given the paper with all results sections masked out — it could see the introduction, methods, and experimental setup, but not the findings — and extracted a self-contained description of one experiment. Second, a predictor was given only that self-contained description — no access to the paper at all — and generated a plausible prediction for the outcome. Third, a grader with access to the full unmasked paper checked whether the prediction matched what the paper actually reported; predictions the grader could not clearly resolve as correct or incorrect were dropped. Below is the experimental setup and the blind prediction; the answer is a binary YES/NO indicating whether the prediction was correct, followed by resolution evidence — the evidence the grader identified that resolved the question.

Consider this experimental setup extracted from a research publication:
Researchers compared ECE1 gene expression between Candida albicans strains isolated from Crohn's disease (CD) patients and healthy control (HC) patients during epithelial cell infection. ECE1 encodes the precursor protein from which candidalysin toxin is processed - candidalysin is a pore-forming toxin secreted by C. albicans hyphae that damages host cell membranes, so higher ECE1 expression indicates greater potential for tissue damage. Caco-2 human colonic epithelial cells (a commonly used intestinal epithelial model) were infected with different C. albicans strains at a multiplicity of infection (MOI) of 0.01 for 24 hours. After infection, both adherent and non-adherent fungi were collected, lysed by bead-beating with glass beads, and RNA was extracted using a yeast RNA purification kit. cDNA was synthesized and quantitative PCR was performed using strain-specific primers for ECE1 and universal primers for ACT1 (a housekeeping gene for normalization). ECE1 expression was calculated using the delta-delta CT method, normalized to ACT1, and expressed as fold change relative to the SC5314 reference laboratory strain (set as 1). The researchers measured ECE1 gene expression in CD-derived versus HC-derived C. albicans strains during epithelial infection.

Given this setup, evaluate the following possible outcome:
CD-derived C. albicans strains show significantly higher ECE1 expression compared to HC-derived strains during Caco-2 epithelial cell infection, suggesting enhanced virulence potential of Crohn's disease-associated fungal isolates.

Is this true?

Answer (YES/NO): NO